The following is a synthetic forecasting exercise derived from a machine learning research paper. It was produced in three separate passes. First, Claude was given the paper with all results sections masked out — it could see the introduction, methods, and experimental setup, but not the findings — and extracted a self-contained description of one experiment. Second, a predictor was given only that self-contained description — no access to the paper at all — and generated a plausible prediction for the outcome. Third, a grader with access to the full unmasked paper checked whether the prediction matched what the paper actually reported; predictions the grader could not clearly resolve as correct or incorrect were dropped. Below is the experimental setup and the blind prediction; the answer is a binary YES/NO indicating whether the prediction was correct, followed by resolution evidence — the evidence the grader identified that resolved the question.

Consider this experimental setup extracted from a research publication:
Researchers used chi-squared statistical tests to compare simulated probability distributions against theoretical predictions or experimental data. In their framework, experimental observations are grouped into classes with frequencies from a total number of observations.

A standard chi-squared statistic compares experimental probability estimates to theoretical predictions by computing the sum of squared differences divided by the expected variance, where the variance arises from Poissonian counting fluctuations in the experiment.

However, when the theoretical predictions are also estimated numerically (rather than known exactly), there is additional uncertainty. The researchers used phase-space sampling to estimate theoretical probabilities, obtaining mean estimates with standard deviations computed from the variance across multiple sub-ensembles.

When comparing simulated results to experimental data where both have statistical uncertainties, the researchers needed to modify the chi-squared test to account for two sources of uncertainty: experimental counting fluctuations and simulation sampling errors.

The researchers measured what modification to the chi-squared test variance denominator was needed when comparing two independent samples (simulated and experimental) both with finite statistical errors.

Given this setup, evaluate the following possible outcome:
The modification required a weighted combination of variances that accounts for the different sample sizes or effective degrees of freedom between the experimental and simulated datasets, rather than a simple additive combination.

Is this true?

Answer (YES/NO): NO